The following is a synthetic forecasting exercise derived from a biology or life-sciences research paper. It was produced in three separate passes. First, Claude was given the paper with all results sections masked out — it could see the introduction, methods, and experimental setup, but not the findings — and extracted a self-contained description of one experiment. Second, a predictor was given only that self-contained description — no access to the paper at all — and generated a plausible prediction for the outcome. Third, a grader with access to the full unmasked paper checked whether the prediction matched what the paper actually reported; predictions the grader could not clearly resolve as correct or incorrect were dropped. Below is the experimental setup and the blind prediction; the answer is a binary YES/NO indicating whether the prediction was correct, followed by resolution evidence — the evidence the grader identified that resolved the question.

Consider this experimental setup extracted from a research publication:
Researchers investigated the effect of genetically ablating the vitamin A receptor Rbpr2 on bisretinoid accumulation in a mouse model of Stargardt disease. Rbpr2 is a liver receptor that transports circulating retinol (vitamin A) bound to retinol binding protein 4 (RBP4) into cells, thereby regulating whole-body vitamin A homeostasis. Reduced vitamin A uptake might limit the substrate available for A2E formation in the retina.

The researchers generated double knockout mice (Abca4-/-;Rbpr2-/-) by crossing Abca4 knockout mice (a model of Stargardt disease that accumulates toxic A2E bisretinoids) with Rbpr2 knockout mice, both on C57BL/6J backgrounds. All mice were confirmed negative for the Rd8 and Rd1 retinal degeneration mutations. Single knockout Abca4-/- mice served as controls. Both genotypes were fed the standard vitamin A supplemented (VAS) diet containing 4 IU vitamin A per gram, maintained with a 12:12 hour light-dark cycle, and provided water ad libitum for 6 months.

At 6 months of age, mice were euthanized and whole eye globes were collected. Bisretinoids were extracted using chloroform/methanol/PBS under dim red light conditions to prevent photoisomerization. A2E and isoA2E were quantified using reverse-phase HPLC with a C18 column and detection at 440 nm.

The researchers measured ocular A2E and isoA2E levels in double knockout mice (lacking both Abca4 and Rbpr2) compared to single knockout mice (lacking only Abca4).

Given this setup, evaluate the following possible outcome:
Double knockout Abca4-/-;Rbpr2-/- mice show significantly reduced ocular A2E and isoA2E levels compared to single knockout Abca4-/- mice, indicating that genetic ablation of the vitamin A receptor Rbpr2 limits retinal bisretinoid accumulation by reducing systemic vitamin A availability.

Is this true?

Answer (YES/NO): NO